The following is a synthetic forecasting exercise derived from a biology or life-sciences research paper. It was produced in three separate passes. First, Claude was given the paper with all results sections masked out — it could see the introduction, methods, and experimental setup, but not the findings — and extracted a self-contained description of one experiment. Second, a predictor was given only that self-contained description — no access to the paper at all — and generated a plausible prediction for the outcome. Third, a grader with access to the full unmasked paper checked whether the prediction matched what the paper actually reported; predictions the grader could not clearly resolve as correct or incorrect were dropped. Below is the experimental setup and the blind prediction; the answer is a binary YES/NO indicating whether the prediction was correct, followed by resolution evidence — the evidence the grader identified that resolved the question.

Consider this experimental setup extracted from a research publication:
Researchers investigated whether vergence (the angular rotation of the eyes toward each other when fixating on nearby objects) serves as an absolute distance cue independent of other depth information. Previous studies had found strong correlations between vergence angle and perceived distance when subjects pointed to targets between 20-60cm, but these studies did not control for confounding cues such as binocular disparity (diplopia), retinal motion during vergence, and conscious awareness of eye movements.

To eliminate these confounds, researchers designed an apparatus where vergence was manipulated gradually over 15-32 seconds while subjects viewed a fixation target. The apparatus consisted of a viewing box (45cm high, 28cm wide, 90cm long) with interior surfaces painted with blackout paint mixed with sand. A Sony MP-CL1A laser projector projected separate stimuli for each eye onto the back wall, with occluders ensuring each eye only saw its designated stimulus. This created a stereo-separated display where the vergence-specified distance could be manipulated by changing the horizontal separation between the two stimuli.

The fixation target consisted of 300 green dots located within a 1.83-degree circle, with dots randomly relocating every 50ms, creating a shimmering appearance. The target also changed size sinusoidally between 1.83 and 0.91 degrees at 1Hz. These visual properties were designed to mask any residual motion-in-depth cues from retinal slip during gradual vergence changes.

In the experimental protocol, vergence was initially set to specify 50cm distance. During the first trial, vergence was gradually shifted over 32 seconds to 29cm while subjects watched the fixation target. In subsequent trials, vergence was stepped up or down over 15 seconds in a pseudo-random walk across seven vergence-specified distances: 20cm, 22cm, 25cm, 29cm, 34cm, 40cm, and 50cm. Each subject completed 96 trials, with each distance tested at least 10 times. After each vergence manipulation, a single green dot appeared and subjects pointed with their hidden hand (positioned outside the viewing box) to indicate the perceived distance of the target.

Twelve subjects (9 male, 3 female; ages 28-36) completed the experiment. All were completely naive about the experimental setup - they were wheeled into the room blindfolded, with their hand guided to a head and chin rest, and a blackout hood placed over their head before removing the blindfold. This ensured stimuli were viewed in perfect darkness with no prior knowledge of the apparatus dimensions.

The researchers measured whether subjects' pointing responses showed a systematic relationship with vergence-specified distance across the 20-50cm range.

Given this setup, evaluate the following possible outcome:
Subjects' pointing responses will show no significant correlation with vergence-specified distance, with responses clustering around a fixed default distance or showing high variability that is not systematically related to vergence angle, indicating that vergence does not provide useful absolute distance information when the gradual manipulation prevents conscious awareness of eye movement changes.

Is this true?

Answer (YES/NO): YES